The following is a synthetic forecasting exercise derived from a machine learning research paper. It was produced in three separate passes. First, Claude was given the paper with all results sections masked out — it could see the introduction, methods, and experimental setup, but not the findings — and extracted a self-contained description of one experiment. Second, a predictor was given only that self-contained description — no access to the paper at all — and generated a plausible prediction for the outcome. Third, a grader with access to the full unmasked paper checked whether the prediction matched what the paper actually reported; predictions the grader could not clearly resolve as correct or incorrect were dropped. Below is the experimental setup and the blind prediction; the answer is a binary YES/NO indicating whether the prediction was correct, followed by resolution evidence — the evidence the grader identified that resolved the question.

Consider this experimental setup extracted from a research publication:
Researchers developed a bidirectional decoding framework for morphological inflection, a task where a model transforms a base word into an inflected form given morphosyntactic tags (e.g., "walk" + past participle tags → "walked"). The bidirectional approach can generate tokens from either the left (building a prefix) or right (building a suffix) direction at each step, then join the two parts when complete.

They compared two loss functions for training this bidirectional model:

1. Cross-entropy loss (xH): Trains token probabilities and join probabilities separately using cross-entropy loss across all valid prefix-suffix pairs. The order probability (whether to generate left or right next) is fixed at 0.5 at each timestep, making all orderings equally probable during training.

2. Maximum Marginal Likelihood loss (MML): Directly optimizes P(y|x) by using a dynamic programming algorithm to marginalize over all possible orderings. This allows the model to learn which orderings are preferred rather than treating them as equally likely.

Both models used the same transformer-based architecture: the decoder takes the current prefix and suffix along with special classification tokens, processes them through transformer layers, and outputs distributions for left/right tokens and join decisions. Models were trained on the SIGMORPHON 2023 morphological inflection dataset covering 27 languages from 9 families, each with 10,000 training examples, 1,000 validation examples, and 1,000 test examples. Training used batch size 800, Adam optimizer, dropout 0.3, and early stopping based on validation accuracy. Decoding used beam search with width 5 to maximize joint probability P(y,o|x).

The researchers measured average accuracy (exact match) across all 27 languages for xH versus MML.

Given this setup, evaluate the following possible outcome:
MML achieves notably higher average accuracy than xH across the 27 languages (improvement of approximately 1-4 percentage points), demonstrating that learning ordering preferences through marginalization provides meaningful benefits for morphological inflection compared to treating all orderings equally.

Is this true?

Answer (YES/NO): NO